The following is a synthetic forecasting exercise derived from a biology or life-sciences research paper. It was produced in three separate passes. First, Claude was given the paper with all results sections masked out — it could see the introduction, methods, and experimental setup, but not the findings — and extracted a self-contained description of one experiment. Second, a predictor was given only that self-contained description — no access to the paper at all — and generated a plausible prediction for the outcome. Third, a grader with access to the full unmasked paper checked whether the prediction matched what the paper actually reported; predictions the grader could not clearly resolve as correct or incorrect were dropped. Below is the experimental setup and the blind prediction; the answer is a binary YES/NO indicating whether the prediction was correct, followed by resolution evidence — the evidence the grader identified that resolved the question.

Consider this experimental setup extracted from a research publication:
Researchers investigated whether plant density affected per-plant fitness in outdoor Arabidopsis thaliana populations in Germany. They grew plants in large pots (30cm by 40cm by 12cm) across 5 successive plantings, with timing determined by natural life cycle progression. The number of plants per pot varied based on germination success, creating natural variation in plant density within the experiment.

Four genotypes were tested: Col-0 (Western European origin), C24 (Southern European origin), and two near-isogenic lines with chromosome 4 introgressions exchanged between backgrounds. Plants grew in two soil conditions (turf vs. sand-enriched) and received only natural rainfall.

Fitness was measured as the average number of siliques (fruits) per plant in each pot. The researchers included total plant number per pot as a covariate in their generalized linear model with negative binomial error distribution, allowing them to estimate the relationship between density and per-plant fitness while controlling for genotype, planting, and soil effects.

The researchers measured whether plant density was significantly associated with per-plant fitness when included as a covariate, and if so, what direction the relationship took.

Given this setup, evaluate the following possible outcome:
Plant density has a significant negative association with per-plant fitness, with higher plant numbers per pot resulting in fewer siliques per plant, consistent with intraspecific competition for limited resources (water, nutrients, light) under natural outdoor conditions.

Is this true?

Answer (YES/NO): YES